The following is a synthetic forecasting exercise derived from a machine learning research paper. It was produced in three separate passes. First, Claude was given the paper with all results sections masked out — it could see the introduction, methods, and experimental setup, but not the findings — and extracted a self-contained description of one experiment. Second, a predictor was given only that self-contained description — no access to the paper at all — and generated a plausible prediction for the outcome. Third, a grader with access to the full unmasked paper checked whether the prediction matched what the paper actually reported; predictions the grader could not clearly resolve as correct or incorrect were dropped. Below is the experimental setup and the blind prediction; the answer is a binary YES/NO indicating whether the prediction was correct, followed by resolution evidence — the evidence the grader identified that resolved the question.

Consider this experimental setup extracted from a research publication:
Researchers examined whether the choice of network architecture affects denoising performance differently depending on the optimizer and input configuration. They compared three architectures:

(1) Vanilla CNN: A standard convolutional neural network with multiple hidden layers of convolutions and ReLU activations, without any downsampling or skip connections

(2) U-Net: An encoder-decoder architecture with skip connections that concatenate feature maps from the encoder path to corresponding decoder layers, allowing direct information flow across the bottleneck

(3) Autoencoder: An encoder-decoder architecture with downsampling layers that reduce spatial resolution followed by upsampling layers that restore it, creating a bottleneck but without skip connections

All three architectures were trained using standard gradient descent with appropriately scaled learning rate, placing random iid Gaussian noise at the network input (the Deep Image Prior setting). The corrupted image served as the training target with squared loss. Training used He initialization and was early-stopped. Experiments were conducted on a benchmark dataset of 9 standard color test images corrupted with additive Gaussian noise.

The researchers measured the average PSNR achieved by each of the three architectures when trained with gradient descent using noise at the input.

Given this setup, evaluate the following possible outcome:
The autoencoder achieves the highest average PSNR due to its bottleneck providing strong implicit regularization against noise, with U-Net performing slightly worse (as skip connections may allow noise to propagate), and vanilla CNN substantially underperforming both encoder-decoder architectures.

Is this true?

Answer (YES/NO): NO